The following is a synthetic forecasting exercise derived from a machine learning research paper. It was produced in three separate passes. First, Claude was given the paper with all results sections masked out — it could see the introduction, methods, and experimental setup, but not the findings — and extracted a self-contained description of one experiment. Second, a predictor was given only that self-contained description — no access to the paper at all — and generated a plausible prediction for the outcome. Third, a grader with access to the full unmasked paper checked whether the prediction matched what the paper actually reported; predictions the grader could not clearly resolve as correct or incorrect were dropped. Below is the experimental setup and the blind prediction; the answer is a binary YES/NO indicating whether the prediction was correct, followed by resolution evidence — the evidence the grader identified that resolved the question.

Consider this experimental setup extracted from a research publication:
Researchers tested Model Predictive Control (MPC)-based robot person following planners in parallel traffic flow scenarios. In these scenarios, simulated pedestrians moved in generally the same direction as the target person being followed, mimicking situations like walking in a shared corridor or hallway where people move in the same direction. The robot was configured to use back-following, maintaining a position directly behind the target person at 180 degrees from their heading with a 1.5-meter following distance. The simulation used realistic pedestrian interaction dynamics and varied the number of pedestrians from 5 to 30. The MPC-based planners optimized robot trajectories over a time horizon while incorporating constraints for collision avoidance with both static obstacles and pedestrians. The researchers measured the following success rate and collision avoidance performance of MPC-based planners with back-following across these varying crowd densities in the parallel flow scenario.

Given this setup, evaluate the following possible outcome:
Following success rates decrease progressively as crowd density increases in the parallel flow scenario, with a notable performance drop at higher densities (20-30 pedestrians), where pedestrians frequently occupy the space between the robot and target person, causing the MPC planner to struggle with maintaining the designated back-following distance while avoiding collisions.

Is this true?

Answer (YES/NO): NO